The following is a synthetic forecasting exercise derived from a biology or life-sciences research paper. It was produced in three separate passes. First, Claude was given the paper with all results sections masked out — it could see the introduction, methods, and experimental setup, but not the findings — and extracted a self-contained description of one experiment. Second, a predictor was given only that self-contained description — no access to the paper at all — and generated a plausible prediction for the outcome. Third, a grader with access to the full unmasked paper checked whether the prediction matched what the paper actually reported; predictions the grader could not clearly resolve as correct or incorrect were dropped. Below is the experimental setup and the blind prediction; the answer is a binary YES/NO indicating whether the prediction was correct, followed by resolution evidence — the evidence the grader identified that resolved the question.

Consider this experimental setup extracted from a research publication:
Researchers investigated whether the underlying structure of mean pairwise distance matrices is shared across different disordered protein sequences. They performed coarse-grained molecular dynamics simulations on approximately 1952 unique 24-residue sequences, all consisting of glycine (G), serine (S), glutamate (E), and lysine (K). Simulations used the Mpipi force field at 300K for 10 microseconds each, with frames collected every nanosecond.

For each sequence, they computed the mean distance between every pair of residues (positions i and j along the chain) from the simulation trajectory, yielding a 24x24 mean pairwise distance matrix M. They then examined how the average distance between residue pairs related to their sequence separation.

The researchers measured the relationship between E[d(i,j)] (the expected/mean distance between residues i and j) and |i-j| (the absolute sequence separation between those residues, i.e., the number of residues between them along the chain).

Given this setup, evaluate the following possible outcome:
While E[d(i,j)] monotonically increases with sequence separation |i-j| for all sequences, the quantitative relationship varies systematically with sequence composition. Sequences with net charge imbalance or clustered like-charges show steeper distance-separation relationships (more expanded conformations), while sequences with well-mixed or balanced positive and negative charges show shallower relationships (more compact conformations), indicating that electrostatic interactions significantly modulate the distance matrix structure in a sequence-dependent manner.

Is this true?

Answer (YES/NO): NO